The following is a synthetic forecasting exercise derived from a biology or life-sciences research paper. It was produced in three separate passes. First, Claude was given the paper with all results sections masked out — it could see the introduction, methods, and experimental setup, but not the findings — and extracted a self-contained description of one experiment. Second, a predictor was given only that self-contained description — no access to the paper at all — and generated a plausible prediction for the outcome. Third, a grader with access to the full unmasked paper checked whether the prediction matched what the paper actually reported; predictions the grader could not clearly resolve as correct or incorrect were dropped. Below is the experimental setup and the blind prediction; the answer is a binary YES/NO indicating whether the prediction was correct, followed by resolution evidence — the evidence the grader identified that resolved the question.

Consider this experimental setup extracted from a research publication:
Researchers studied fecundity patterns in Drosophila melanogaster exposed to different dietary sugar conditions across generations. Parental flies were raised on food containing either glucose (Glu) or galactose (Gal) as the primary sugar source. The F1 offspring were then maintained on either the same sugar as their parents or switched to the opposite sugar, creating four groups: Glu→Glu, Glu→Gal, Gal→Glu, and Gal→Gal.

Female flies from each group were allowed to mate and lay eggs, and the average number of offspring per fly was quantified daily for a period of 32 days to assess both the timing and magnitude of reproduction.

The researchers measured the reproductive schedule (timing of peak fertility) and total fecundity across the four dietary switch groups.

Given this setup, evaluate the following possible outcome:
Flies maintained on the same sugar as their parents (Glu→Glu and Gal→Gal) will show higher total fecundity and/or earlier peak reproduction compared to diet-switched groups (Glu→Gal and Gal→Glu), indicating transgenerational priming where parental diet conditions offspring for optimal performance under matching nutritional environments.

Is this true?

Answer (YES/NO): NO